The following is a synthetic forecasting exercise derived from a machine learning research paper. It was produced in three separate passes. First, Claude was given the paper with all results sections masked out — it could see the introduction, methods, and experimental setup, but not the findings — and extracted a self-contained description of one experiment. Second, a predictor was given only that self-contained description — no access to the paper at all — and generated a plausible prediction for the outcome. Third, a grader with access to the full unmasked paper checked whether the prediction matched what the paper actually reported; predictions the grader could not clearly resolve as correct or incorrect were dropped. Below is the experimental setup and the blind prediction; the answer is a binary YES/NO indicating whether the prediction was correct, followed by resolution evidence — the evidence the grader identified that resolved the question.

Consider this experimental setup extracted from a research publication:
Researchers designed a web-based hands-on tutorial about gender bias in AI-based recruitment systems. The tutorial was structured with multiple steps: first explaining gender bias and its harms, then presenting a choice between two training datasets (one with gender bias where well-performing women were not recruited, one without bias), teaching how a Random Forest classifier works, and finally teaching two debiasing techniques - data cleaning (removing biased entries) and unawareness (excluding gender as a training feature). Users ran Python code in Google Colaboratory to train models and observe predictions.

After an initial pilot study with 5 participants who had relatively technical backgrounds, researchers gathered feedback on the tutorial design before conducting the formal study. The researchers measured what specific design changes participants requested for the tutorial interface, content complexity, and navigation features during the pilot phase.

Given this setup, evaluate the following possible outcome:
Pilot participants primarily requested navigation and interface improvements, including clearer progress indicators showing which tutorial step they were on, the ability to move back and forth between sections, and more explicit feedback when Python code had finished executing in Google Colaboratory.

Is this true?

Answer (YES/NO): NO